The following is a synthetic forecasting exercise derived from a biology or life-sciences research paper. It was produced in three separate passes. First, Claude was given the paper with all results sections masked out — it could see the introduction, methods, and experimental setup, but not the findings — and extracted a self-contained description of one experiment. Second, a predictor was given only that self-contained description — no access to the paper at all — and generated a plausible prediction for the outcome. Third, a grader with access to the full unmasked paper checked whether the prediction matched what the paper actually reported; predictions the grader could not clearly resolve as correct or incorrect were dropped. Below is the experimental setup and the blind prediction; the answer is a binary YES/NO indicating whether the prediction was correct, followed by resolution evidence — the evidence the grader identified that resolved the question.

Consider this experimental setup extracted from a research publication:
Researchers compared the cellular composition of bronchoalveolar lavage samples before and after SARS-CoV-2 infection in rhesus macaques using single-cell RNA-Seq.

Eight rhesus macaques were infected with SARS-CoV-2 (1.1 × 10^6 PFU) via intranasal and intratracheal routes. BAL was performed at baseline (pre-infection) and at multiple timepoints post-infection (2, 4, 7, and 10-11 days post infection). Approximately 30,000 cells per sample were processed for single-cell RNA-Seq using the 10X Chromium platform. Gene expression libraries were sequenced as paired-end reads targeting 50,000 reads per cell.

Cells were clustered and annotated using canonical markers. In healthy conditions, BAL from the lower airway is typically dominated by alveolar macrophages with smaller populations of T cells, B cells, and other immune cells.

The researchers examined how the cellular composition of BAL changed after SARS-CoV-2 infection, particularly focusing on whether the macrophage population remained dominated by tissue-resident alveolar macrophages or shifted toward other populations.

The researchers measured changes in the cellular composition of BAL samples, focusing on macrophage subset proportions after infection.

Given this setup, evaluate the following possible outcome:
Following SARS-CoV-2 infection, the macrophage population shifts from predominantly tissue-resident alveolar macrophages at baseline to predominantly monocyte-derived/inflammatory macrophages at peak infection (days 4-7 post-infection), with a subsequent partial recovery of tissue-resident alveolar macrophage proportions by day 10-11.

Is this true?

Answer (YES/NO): NO